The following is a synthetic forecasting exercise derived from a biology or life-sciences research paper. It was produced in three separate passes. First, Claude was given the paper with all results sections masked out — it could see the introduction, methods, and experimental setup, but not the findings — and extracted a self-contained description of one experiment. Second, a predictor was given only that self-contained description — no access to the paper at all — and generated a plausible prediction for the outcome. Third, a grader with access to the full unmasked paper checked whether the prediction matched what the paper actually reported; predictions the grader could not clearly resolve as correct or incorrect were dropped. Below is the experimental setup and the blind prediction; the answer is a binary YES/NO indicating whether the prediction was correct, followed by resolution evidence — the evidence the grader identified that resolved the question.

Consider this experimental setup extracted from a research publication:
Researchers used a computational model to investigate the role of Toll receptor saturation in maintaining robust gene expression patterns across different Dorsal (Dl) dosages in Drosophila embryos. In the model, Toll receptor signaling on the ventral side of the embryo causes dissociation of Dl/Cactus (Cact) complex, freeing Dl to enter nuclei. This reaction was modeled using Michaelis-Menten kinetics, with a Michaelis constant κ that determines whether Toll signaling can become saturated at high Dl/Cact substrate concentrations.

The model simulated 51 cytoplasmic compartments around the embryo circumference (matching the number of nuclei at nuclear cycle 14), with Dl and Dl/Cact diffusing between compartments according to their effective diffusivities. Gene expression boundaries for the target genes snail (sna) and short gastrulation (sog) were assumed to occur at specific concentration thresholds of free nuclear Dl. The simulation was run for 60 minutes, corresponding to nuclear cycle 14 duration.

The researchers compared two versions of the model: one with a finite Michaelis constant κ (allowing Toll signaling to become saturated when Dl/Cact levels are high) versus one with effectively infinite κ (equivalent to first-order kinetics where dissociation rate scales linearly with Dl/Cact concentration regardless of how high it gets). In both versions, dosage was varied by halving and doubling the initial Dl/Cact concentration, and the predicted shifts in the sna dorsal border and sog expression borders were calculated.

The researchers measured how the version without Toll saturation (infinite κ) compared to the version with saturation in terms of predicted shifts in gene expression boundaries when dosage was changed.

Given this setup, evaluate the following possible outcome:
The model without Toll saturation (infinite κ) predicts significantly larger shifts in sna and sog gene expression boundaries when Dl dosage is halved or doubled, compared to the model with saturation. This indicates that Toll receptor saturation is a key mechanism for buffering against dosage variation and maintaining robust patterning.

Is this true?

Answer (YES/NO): YES